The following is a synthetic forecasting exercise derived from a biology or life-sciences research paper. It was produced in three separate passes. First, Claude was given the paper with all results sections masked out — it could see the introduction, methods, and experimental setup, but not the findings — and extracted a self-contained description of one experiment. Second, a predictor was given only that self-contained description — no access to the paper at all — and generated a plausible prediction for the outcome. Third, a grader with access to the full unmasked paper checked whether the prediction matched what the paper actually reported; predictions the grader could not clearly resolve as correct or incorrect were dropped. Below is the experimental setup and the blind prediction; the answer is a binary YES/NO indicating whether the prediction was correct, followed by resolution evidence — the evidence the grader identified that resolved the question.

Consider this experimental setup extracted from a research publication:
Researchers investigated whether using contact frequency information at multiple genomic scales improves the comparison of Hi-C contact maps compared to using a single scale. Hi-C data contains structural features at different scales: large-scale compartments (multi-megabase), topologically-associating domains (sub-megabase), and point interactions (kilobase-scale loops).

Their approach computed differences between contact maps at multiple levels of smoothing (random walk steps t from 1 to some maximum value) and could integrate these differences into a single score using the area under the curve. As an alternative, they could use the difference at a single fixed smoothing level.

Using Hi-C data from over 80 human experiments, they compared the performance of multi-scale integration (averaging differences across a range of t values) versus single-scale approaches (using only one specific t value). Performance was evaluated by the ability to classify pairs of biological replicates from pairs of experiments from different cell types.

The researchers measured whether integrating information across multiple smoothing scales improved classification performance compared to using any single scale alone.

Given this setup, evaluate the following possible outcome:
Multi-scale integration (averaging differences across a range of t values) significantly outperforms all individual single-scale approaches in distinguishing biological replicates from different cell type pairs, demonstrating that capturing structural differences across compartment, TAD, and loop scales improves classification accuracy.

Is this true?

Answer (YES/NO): NO